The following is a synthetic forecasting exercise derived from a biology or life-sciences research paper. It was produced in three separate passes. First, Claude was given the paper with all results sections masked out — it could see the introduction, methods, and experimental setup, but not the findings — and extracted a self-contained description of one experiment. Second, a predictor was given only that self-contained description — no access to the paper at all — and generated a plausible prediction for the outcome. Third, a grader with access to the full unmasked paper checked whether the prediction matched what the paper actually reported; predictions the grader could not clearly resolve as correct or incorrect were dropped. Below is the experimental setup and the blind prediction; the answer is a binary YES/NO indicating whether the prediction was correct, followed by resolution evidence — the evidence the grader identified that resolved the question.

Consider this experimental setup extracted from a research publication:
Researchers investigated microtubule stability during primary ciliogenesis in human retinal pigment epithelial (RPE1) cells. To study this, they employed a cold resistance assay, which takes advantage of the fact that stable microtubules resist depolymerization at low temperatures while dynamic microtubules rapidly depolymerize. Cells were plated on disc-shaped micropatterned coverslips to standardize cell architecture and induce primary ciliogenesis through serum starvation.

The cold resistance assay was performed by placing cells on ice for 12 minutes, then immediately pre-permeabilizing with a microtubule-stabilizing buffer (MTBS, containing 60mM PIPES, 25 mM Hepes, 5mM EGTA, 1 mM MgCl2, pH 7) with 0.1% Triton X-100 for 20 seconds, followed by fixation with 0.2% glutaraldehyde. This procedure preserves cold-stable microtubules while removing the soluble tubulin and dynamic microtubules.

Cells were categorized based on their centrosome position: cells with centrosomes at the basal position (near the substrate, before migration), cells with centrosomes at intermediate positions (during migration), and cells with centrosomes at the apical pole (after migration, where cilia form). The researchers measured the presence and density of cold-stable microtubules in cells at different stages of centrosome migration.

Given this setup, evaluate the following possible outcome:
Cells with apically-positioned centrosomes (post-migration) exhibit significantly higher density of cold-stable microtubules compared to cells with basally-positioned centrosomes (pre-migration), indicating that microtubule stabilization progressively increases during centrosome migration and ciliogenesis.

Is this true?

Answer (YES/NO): NO